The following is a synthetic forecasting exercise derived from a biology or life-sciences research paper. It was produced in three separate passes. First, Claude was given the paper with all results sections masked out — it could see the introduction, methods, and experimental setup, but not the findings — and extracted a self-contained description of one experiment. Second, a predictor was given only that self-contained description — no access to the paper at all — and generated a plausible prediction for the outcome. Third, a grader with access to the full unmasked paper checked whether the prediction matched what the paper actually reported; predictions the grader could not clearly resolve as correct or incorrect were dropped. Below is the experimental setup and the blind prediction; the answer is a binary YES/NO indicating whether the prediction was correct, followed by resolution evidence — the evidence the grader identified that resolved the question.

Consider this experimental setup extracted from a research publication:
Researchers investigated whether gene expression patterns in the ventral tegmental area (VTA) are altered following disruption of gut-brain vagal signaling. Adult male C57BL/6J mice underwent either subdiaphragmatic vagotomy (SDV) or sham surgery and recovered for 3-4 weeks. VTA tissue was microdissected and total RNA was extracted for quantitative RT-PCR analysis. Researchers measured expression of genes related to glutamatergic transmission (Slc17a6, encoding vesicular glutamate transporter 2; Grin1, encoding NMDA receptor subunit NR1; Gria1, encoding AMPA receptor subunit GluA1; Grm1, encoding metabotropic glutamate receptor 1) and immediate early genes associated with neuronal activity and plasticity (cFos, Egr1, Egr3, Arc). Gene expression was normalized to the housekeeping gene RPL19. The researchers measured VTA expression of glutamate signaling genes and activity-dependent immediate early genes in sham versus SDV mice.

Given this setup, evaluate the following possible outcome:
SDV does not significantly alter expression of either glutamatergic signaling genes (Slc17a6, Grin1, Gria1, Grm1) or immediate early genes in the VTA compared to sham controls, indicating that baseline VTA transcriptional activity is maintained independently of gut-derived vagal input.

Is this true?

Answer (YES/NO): NO